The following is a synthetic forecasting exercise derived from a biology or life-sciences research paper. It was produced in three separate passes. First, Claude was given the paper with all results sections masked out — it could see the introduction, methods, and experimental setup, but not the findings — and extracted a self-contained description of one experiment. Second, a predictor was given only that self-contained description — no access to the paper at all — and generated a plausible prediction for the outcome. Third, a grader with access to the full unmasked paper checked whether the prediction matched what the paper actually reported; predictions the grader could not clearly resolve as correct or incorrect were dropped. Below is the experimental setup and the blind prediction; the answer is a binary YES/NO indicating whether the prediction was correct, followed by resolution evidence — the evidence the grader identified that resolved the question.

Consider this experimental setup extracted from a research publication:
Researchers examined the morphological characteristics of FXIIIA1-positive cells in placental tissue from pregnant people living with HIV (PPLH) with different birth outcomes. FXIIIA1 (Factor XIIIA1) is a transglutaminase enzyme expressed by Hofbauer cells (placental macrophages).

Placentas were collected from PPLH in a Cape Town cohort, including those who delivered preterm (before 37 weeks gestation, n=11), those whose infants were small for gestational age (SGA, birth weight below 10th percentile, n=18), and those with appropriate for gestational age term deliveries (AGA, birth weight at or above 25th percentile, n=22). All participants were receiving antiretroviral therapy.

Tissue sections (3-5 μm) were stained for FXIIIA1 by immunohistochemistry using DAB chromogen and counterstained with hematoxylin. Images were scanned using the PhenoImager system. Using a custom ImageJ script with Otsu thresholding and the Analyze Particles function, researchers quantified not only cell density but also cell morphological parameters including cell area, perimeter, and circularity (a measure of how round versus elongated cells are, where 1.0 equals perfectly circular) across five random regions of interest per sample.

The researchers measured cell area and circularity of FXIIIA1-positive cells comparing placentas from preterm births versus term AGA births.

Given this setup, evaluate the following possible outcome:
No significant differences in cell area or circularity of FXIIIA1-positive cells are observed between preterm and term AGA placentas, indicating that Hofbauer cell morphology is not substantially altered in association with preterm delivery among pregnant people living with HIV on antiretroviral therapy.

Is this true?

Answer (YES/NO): NO